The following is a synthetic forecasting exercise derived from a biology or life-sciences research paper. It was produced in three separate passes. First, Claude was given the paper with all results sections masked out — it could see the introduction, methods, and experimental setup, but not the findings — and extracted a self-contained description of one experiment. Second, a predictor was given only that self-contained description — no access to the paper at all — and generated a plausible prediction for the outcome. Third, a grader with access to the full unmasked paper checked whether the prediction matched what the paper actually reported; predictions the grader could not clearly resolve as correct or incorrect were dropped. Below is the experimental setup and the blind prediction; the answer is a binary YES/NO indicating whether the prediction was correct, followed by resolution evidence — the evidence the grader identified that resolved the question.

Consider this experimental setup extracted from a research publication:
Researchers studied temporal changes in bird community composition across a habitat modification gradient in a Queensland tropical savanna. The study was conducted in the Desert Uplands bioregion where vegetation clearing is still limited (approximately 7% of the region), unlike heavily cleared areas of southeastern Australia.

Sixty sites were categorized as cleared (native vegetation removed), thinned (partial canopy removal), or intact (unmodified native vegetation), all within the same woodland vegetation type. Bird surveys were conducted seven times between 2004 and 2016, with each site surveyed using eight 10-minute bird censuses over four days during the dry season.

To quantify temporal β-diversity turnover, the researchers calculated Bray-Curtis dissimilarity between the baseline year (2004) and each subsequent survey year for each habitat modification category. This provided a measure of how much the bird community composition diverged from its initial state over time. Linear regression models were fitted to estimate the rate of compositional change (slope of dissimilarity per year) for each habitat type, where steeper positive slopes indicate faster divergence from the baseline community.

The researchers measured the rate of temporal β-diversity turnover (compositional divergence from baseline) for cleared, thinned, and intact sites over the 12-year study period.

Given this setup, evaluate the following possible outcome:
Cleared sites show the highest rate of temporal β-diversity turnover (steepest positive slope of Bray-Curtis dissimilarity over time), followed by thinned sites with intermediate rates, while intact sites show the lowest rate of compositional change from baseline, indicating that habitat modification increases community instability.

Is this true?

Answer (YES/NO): YES